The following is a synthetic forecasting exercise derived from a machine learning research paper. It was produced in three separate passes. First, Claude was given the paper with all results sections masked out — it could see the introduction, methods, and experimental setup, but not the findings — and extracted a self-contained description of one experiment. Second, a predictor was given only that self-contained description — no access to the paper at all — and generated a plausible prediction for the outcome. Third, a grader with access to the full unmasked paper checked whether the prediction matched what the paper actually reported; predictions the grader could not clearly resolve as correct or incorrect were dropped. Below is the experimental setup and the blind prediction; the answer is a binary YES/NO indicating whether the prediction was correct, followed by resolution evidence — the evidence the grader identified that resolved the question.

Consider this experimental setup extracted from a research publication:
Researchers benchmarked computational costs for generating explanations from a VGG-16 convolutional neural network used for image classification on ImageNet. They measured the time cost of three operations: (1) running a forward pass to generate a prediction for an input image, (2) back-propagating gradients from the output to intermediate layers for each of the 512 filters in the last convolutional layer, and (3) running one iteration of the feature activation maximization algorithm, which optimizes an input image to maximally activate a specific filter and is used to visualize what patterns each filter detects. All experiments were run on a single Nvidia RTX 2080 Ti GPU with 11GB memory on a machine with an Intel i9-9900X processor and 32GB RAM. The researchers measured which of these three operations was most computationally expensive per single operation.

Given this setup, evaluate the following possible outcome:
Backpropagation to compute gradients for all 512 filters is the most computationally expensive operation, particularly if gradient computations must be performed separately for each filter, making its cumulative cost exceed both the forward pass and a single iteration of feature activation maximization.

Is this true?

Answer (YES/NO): NO